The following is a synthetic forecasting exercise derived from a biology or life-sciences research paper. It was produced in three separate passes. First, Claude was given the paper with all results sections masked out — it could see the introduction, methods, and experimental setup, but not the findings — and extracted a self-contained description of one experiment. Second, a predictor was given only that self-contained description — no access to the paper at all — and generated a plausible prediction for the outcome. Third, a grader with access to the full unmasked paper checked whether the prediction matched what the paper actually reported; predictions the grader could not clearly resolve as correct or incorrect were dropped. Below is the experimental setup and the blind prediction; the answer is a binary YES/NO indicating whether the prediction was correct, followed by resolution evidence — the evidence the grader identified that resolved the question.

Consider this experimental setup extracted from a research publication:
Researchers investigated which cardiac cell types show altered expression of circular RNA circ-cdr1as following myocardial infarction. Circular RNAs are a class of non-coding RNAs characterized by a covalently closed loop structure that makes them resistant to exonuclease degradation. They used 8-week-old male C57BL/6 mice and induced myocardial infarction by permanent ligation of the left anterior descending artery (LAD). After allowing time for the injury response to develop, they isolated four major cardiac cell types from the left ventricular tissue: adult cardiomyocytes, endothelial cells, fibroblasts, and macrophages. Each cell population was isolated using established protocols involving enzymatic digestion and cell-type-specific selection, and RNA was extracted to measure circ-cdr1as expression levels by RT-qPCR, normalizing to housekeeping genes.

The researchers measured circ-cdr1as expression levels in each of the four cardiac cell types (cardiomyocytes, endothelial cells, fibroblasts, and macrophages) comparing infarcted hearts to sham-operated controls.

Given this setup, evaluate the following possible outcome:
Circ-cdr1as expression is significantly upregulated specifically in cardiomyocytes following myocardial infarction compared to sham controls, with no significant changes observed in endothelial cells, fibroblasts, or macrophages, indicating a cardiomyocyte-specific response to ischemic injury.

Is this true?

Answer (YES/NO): NO